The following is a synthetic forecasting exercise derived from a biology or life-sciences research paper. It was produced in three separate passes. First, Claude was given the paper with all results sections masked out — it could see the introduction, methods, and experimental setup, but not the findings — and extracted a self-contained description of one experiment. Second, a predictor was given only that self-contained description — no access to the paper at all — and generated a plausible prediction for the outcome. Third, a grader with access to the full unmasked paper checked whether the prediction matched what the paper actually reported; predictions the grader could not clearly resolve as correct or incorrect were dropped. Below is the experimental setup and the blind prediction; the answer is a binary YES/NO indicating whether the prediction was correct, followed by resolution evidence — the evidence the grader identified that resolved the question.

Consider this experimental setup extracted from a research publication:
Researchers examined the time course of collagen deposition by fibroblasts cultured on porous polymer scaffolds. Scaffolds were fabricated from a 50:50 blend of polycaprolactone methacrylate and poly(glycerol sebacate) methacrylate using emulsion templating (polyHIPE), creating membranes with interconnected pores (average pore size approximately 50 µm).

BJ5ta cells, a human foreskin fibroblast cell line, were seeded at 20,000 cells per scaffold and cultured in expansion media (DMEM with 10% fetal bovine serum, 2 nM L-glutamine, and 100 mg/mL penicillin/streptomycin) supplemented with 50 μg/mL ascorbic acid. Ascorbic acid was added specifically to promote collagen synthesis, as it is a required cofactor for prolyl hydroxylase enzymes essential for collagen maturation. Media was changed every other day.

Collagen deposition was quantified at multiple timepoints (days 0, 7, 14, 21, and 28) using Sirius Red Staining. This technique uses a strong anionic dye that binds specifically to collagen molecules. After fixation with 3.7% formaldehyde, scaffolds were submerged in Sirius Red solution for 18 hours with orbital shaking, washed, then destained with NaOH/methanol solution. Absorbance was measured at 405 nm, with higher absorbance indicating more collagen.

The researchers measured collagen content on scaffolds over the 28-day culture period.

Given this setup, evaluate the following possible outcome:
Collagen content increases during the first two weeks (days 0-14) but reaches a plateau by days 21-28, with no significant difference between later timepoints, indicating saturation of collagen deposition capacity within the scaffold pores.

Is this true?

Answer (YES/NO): NO